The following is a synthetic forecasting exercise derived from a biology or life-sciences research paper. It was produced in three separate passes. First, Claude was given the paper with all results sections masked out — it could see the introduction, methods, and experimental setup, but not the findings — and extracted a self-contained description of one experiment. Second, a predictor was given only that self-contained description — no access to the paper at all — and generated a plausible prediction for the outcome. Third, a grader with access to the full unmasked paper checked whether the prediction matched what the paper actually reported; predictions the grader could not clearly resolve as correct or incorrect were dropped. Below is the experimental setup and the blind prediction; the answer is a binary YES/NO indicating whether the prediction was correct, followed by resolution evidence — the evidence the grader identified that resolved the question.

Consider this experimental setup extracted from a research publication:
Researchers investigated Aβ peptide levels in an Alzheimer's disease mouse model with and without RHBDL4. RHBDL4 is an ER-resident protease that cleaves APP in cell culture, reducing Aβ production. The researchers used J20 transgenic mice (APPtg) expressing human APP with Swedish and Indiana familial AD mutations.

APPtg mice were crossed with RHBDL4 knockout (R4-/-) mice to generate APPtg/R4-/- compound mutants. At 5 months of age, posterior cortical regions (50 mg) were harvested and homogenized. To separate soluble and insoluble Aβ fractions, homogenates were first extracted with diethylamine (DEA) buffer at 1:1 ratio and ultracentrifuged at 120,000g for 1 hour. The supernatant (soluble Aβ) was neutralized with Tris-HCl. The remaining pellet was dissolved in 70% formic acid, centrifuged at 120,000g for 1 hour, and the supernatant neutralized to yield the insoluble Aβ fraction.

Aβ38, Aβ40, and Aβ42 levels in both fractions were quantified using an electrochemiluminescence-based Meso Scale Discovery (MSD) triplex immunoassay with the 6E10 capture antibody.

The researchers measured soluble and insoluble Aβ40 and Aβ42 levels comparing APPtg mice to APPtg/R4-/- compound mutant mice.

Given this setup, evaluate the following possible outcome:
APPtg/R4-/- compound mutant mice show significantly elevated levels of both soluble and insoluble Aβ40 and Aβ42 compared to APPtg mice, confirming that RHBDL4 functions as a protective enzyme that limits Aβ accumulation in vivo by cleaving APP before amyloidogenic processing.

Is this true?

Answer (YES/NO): NO